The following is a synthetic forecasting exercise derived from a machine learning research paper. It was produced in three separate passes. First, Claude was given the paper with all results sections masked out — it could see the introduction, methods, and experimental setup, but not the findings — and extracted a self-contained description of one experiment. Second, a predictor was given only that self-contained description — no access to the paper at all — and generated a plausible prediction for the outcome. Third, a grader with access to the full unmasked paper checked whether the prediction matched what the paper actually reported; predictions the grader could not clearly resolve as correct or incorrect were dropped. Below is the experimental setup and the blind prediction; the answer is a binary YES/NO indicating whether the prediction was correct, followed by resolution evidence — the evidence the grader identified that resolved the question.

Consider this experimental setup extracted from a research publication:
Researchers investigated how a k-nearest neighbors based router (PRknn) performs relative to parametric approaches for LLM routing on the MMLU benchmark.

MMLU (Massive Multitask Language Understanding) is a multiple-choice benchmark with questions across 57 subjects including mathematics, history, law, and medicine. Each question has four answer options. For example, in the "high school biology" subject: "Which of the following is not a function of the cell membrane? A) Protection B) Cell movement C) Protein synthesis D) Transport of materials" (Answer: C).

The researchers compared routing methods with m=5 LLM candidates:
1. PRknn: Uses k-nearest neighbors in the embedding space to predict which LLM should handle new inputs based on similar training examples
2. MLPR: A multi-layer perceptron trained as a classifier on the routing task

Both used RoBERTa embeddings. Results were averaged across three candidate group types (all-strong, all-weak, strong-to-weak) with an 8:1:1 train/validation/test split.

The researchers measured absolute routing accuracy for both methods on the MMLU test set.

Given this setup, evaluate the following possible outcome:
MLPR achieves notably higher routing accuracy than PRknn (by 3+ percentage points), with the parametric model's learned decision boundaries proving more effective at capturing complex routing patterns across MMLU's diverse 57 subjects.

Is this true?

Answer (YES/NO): YES